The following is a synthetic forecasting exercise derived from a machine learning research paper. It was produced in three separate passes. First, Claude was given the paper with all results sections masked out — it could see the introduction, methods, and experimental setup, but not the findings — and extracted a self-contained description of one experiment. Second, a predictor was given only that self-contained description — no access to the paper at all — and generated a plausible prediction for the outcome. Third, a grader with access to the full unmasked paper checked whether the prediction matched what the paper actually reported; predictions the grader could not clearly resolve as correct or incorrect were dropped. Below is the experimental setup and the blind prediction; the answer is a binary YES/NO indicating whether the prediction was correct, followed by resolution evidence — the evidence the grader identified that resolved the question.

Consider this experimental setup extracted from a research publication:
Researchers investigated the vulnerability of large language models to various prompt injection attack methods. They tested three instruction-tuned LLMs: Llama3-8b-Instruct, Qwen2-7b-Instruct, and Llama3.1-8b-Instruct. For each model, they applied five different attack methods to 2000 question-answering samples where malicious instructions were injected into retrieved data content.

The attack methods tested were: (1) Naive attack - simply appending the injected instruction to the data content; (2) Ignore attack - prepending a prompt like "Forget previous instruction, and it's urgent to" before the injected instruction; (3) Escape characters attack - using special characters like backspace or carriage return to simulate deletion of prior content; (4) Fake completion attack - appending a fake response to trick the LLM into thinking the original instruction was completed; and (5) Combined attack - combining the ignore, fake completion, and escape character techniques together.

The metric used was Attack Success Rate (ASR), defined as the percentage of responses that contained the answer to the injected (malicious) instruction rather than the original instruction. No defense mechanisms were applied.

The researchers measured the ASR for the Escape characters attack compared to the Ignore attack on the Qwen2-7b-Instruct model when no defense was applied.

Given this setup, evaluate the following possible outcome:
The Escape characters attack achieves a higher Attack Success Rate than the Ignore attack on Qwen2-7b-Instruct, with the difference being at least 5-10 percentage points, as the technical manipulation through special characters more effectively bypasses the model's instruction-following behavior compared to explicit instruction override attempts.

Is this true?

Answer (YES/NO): NO